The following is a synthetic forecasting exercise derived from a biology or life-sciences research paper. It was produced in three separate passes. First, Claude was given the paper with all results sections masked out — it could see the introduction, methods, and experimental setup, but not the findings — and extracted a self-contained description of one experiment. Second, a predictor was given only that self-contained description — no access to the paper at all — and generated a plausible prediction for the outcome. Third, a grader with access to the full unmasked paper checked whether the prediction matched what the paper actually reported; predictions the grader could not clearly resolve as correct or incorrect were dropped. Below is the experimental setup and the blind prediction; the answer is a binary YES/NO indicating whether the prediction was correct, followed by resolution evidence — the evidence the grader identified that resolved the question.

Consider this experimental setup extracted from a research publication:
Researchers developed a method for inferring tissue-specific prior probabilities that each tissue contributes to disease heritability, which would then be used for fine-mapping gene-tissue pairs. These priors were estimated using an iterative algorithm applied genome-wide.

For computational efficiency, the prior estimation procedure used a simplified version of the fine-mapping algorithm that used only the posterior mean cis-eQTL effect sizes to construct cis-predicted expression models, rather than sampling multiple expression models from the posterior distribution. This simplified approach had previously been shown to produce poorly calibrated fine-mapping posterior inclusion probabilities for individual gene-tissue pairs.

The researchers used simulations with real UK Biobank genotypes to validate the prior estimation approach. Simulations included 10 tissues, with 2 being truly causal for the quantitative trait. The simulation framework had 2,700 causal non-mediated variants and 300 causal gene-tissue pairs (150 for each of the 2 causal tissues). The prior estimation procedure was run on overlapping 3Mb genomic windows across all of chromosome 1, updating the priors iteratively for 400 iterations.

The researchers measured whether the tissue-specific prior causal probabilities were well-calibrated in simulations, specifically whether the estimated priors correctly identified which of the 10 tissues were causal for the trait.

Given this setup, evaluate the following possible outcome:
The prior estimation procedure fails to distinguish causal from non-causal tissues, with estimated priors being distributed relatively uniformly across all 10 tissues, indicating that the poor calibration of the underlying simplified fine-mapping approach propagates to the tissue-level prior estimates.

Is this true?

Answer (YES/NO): NO